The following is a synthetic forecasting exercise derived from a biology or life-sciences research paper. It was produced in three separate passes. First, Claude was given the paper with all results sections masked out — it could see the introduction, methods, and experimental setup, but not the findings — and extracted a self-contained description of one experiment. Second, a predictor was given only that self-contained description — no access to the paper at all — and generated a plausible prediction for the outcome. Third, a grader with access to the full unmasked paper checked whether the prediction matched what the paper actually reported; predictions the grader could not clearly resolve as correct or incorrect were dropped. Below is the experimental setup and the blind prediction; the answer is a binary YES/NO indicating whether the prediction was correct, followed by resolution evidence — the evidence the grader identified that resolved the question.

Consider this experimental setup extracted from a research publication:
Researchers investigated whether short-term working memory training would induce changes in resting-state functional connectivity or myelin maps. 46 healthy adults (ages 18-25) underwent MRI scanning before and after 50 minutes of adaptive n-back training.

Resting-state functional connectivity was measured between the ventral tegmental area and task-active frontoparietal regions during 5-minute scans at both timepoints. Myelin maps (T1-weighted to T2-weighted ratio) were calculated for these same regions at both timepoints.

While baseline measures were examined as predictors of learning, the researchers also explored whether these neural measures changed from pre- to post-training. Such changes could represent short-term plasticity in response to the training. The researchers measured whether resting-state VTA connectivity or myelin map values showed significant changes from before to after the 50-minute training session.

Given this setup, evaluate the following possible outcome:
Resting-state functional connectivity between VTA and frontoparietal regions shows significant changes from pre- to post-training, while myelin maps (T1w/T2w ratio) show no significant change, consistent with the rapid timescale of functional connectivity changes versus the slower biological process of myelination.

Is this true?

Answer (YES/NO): NO